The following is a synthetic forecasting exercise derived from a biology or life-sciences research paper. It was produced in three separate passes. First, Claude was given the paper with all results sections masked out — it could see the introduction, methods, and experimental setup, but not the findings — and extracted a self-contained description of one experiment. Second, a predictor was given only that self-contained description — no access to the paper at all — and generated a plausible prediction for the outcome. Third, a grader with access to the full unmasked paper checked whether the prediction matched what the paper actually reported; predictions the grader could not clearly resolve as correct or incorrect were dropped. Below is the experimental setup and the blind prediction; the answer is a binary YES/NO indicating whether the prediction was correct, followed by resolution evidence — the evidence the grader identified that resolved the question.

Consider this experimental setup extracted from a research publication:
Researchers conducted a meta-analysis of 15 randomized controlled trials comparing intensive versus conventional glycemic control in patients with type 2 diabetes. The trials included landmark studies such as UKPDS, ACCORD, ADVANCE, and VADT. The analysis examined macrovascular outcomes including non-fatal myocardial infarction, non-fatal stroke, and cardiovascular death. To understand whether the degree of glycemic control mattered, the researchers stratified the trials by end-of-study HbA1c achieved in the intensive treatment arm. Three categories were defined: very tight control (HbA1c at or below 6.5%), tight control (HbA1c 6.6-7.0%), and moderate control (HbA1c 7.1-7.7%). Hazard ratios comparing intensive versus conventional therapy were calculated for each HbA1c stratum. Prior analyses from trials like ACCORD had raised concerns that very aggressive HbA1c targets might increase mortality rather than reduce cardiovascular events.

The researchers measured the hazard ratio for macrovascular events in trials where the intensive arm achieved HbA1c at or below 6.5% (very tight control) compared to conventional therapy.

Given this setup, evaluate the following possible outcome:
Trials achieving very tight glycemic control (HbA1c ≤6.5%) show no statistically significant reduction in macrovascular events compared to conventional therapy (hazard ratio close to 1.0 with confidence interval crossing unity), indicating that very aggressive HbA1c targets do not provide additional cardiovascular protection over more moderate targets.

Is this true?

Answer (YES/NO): YES